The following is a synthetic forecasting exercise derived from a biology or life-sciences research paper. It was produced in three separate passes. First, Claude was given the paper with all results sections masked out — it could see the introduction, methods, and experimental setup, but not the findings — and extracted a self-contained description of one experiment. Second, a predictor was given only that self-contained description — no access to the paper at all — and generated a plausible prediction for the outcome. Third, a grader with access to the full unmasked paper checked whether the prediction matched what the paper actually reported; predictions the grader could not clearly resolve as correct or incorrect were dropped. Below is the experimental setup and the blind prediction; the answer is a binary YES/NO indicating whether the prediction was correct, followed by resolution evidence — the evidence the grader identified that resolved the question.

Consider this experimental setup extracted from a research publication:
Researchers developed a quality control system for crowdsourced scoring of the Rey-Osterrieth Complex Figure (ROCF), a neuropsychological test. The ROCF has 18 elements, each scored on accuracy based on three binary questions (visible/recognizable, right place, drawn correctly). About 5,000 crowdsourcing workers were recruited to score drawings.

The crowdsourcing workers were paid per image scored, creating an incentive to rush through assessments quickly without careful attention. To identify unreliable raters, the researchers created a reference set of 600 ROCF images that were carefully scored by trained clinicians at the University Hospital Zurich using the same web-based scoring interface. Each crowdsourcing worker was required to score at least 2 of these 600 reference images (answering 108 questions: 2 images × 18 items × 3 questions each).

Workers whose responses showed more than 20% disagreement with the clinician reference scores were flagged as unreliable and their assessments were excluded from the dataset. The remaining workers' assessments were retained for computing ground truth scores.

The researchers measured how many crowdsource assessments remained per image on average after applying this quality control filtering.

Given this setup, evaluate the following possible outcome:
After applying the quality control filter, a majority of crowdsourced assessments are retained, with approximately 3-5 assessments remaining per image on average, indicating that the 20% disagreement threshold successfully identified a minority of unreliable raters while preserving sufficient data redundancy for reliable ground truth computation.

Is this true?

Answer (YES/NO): NO